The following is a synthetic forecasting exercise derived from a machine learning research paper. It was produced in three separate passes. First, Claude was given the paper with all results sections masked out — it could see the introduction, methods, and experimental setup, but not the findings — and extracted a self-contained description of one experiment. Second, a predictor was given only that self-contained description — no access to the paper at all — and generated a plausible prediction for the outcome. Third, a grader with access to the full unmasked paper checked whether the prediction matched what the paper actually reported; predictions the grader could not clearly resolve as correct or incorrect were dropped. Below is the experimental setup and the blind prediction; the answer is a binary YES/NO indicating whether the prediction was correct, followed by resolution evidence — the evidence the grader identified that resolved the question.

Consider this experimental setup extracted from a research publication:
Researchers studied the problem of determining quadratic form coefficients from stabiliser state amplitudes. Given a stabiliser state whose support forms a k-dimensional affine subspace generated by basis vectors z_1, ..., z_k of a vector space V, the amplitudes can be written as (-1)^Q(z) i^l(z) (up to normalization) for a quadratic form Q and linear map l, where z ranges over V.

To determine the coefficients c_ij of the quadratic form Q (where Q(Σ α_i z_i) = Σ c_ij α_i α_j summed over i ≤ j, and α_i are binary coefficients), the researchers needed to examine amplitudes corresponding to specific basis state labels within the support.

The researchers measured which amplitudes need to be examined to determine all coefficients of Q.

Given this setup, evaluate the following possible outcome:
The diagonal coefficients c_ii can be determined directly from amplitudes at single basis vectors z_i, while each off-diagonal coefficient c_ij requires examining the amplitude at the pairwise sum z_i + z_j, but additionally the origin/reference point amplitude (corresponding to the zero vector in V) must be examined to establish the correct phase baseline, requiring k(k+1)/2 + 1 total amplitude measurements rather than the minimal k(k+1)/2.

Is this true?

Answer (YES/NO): NO